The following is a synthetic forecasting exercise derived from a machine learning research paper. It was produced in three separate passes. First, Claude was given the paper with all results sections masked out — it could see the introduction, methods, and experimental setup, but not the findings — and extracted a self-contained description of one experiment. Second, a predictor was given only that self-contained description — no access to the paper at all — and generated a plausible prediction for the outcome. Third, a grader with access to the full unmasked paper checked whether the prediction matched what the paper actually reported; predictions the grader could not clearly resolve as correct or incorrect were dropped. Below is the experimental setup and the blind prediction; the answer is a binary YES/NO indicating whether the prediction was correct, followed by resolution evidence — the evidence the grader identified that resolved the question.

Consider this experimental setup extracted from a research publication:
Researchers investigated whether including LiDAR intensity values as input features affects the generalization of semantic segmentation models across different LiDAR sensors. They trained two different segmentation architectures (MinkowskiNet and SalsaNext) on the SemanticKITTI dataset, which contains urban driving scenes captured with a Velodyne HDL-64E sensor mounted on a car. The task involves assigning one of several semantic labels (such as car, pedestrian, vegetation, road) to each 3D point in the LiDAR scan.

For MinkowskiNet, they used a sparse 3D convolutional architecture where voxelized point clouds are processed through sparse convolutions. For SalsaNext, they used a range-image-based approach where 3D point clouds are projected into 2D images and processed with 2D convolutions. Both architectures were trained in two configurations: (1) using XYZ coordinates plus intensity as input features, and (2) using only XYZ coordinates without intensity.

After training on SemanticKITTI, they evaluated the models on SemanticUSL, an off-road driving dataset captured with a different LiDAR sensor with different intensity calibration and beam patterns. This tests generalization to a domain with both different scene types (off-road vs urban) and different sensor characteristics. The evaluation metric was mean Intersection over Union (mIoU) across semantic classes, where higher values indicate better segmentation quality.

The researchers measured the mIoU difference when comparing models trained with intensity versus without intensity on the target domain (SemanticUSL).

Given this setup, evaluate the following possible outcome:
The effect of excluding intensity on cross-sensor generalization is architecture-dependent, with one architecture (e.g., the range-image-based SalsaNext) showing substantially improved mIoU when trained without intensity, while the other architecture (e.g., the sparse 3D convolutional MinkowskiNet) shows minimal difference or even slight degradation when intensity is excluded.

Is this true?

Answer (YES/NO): NO